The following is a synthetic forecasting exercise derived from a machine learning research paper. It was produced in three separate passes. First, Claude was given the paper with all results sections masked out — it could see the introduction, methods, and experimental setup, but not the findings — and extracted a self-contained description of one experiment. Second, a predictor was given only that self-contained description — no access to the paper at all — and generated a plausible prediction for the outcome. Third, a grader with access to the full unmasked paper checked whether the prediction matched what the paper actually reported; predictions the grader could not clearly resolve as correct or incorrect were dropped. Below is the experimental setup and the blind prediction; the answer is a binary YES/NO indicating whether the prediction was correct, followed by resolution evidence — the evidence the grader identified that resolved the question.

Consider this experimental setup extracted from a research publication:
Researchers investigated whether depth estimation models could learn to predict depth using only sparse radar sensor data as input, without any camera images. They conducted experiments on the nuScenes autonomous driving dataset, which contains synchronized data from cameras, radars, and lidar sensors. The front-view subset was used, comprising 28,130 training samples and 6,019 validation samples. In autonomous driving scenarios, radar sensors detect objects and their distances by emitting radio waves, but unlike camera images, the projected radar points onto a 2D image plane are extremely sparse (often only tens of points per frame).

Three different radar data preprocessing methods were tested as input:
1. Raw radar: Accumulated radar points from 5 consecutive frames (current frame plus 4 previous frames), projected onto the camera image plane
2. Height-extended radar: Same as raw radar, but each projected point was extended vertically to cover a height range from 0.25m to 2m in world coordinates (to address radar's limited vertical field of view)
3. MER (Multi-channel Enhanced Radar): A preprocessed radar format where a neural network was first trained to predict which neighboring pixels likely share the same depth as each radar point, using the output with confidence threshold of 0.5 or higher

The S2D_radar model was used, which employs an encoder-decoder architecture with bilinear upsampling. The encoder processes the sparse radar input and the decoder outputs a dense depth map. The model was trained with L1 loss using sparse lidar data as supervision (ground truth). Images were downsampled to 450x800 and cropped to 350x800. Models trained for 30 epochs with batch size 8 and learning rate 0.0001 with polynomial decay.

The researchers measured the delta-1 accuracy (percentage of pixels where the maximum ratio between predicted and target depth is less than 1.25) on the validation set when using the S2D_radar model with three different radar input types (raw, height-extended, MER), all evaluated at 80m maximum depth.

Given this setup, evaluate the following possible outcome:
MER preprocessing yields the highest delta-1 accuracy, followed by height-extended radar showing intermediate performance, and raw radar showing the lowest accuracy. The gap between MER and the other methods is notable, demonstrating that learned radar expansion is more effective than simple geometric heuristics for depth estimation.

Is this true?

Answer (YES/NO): NO